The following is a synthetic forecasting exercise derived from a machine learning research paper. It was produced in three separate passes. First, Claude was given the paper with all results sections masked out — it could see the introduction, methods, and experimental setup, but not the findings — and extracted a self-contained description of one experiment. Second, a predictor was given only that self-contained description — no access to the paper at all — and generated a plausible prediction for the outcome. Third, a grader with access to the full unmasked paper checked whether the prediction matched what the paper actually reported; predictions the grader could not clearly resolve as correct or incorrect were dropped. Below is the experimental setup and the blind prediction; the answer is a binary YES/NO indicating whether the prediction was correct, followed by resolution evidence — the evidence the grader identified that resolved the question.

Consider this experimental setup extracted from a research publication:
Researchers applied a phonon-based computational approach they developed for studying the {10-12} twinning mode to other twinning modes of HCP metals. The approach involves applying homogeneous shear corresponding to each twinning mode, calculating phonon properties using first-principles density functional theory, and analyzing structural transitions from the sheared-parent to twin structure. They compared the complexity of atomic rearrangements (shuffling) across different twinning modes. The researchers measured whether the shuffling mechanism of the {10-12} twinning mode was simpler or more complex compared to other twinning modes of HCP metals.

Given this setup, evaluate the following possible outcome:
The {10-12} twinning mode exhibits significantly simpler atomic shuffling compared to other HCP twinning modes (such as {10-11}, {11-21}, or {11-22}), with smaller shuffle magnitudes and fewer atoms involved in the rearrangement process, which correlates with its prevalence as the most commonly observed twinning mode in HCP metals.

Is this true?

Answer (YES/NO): NO